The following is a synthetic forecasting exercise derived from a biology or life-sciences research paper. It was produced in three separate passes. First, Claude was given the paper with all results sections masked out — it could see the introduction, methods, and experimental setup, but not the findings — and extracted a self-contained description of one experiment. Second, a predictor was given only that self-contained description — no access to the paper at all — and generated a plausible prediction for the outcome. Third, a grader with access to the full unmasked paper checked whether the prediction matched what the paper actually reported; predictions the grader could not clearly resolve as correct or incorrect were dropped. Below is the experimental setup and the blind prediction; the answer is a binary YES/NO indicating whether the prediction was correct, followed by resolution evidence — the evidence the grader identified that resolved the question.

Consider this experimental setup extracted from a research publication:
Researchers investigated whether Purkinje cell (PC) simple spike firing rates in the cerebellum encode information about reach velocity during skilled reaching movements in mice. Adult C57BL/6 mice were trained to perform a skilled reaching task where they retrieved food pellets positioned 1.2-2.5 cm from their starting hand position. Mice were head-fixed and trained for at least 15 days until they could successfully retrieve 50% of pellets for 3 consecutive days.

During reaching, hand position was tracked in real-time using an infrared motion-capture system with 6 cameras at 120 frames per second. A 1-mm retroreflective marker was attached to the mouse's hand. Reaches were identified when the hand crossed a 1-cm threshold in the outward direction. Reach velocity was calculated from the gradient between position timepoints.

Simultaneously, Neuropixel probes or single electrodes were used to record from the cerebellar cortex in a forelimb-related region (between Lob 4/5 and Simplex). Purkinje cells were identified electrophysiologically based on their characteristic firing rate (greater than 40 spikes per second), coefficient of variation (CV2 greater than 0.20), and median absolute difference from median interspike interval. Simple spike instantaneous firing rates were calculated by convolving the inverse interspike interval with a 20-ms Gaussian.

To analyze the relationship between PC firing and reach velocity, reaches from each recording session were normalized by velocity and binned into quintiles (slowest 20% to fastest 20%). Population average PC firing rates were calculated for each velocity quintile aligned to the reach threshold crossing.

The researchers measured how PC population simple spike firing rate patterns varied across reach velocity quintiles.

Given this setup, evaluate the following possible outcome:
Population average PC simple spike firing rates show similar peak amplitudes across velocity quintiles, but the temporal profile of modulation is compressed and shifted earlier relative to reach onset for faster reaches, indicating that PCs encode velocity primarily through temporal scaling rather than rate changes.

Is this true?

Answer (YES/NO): NO